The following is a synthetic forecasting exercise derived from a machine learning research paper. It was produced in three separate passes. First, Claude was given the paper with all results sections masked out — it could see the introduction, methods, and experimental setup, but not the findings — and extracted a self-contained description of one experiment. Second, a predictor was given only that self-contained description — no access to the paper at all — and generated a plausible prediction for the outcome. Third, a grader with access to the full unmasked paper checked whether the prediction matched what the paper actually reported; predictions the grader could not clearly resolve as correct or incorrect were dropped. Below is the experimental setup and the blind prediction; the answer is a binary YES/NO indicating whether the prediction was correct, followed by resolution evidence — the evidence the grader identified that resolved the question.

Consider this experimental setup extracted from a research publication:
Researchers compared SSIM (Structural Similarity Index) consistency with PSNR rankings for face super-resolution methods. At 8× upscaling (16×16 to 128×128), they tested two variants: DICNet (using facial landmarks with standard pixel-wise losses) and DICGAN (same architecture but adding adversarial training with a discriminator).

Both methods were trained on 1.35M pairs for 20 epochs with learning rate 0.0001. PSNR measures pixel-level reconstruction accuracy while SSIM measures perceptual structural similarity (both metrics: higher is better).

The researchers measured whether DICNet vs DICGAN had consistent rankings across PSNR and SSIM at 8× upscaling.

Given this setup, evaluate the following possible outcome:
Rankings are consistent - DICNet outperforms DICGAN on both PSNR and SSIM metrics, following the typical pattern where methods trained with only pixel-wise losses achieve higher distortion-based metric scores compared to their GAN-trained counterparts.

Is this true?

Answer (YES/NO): YES